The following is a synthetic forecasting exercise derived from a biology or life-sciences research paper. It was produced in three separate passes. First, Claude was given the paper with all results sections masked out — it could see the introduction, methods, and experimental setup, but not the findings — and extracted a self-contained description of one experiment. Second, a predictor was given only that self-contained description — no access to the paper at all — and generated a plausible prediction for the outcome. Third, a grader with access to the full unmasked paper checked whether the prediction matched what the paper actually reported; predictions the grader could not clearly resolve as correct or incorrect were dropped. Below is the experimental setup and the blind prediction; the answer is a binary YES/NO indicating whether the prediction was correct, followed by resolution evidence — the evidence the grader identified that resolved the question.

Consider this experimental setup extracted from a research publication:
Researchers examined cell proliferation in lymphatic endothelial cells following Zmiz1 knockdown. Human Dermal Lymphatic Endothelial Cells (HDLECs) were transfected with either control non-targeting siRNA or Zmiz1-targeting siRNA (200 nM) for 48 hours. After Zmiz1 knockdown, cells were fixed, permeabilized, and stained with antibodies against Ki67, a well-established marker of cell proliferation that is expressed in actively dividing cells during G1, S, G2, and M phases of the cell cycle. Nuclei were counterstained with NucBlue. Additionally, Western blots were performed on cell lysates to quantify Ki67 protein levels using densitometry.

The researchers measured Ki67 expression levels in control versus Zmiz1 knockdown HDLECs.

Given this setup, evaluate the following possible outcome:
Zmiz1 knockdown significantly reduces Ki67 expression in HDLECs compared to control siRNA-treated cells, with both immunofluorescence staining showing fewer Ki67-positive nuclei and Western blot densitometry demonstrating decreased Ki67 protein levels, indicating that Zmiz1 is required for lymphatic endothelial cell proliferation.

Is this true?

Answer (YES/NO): NO